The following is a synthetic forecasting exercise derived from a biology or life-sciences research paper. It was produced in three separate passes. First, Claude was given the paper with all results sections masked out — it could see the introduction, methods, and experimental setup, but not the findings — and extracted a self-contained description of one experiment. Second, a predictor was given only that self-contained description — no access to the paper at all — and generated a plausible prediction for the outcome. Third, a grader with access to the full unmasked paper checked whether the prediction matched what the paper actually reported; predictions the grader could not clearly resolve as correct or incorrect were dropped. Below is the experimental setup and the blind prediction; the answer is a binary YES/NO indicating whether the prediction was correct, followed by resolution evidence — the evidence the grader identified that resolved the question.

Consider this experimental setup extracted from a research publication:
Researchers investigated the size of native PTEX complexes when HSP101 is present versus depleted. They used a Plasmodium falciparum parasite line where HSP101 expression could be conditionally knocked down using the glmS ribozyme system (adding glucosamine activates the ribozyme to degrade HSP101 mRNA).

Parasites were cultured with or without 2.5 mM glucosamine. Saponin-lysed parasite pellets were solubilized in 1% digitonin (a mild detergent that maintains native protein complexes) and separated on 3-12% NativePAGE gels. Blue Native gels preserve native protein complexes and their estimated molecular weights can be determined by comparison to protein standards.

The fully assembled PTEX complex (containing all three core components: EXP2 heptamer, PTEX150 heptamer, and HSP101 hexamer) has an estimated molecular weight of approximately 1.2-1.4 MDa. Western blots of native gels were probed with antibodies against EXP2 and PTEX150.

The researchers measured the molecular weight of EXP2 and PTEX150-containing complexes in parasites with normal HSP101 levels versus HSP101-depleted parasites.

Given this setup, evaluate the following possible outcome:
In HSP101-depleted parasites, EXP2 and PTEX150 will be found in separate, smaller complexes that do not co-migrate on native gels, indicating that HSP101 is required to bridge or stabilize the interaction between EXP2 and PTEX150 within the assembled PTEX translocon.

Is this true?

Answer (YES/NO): NO